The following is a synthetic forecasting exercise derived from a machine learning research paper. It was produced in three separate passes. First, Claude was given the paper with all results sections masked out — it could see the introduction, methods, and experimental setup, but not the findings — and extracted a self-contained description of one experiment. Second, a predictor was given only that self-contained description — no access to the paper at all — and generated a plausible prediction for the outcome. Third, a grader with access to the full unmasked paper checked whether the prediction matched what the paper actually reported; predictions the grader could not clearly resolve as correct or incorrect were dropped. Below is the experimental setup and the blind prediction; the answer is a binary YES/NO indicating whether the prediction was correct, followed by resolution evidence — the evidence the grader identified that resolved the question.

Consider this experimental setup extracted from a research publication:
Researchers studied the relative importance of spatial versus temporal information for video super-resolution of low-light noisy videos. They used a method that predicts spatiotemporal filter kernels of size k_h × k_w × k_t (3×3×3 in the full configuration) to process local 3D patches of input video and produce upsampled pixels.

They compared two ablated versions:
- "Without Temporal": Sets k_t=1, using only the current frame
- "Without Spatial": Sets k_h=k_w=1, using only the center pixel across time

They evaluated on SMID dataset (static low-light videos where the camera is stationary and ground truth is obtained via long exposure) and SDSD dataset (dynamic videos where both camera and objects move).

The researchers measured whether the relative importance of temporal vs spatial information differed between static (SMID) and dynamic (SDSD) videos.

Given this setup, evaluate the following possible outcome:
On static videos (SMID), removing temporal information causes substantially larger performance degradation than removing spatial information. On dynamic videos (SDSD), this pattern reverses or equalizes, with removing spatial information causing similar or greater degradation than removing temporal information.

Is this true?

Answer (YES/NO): NO